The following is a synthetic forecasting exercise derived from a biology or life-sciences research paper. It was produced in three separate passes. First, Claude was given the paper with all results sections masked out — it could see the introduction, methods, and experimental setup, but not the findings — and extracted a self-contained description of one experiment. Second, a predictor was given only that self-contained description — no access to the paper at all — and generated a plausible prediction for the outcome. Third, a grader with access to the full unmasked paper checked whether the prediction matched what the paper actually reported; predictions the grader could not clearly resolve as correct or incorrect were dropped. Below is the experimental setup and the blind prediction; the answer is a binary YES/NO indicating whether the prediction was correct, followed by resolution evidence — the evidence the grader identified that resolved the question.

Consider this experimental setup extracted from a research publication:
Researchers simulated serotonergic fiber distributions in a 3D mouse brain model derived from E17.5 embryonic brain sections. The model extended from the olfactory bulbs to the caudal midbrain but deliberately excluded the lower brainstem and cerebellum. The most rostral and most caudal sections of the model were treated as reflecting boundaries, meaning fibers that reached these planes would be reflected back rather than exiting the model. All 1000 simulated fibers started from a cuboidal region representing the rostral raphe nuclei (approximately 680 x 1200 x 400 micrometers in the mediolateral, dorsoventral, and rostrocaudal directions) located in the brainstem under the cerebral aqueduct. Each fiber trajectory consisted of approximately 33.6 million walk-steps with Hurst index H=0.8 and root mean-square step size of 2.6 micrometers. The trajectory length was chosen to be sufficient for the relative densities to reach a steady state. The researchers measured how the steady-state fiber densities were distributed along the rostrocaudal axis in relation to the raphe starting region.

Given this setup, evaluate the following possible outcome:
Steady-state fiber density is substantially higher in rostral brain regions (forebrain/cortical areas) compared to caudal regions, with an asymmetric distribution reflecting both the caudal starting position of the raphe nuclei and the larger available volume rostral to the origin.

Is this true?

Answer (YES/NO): NO